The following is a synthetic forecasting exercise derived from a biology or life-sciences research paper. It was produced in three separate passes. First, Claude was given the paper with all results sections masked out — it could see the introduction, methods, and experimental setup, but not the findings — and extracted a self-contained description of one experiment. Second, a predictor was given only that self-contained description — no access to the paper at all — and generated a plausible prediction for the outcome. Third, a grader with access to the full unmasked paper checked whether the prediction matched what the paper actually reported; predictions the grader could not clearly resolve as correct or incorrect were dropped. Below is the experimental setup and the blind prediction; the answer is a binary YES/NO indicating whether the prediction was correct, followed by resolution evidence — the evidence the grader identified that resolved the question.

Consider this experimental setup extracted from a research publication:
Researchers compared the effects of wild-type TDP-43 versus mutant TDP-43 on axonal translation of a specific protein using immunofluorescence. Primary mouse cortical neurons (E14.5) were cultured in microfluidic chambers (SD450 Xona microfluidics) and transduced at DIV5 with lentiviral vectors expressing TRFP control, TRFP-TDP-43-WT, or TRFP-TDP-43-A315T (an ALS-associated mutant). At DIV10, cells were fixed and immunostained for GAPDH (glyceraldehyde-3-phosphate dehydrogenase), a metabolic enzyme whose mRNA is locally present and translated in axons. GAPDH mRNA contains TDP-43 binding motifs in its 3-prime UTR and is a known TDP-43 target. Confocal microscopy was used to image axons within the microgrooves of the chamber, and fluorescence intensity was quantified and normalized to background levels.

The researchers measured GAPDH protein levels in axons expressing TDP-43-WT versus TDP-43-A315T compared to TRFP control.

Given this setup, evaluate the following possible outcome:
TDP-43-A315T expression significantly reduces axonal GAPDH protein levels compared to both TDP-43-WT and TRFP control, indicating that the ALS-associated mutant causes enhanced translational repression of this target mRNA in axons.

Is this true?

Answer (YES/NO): NO